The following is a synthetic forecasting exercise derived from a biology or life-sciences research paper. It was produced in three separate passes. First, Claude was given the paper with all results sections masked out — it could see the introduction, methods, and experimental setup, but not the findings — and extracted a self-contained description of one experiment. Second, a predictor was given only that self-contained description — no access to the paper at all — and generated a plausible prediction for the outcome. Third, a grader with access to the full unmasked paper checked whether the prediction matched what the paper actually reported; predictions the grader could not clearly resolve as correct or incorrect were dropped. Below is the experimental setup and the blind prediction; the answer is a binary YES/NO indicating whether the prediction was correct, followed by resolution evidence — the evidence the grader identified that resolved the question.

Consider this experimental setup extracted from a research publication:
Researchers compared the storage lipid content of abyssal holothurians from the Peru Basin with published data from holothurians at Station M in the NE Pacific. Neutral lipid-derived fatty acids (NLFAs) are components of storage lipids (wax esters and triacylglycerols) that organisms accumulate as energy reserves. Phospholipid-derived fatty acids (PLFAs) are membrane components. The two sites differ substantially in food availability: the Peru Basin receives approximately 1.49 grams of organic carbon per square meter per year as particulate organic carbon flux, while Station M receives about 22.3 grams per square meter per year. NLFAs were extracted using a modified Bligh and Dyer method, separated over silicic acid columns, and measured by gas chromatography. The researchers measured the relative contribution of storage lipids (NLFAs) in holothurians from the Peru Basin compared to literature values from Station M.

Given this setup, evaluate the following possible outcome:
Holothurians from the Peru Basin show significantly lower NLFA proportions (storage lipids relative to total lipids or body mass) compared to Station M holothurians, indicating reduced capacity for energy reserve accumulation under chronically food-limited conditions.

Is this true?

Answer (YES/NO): NO